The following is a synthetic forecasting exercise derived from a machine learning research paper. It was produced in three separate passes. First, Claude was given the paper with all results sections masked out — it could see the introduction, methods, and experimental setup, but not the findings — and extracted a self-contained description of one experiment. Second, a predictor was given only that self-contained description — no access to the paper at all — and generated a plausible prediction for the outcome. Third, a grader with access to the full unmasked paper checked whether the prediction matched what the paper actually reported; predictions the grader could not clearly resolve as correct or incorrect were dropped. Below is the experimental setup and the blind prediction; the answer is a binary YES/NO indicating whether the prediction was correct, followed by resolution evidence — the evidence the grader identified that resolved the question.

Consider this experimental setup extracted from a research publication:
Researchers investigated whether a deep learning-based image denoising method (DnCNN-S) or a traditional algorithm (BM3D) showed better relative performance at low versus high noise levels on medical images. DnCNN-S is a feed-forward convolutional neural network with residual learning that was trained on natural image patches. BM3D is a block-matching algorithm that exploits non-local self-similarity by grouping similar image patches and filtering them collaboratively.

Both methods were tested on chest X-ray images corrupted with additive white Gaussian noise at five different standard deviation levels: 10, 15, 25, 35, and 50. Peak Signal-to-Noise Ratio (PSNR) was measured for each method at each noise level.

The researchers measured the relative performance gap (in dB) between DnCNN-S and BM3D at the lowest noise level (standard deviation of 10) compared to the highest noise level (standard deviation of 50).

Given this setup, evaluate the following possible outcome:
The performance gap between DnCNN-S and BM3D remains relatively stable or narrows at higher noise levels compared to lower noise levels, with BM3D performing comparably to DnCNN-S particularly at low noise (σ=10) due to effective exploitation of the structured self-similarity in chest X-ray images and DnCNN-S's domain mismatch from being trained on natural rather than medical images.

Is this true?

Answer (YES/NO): NO